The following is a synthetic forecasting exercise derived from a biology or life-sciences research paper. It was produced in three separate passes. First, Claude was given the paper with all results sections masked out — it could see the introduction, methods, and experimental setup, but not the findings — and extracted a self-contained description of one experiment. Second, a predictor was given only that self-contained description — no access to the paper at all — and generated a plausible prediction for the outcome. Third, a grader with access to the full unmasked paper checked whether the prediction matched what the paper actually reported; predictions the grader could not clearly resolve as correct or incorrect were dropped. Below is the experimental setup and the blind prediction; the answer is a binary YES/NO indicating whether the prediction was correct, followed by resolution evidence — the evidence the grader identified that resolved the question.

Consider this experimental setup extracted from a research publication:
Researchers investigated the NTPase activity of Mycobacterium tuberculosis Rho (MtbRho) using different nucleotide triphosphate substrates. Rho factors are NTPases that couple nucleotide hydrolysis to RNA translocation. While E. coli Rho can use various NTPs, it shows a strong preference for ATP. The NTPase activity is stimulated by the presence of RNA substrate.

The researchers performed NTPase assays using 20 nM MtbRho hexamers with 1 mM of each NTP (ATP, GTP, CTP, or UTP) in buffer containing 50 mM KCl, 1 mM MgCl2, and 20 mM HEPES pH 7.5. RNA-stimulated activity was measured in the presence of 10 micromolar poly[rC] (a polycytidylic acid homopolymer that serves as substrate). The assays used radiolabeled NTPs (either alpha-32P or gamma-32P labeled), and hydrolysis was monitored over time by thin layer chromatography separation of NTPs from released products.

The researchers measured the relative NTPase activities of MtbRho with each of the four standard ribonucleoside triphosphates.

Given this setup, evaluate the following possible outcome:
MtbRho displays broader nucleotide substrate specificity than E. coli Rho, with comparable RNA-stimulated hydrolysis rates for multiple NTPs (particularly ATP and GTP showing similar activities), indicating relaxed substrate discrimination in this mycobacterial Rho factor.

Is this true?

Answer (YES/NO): NO